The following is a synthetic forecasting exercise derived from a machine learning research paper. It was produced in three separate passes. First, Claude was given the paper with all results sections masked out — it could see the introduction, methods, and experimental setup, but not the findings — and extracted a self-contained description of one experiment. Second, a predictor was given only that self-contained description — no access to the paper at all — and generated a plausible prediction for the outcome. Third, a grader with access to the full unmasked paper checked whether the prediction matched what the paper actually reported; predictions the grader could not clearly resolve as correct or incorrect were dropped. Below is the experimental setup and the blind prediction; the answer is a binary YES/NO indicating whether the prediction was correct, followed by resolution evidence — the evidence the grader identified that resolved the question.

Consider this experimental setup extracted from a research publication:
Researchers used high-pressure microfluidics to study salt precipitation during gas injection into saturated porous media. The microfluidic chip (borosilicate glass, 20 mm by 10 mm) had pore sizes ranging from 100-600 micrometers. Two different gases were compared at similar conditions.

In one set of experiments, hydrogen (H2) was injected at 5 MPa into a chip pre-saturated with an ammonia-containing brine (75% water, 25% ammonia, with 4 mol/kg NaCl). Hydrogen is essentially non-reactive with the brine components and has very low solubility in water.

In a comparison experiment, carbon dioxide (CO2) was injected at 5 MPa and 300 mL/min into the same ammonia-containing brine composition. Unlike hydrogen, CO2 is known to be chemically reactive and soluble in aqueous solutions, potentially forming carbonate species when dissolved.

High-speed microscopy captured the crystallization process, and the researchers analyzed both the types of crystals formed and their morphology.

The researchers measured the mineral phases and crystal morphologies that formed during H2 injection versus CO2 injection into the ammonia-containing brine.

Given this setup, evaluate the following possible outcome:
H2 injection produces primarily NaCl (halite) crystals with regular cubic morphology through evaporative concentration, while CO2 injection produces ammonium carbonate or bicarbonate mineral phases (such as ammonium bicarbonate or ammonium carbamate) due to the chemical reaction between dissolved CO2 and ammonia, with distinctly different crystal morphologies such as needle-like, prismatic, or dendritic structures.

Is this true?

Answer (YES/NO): YES